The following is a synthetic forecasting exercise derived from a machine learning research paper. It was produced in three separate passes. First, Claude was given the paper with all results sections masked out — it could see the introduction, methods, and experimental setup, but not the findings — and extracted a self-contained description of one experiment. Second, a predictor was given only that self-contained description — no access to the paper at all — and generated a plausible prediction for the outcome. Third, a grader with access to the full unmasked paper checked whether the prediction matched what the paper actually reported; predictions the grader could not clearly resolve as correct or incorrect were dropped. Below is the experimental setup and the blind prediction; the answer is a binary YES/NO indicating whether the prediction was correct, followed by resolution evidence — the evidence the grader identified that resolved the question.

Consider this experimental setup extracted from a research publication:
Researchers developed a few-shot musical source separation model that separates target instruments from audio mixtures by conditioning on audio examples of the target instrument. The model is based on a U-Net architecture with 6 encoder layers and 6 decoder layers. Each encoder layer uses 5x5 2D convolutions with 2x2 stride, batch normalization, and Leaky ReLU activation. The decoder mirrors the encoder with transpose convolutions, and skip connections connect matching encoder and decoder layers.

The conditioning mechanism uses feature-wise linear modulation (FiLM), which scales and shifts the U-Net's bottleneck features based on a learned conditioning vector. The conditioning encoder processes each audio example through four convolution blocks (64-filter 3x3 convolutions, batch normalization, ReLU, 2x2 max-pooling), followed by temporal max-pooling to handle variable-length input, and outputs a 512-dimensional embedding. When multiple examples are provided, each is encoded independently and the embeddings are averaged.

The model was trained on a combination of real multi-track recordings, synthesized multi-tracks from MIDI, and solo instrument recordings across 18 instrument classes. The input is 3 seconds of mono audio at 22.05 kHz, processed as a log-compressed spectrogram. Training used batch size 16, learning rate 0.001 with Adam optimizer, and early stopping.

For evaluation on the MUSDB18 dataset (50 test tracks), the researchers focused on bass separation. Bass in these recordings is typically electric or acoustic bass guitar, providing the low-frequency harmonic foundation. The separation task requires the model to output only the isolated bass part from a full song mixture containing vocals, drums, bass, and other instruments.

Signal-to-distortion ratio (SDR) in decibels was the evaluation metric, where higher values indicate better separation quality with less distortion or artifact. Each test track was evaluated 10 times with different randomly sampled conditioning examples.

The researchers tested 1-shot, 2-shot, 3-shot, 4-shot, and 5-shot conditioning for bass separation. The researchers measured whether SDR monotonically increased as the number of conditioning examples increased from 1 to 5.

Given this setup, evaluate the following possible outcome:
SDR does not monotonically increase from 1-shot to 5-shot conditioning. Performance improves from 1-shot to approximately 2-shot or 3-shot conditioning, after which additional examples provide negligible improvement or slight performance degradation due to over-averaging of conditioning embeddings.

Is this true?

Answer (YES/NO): YES